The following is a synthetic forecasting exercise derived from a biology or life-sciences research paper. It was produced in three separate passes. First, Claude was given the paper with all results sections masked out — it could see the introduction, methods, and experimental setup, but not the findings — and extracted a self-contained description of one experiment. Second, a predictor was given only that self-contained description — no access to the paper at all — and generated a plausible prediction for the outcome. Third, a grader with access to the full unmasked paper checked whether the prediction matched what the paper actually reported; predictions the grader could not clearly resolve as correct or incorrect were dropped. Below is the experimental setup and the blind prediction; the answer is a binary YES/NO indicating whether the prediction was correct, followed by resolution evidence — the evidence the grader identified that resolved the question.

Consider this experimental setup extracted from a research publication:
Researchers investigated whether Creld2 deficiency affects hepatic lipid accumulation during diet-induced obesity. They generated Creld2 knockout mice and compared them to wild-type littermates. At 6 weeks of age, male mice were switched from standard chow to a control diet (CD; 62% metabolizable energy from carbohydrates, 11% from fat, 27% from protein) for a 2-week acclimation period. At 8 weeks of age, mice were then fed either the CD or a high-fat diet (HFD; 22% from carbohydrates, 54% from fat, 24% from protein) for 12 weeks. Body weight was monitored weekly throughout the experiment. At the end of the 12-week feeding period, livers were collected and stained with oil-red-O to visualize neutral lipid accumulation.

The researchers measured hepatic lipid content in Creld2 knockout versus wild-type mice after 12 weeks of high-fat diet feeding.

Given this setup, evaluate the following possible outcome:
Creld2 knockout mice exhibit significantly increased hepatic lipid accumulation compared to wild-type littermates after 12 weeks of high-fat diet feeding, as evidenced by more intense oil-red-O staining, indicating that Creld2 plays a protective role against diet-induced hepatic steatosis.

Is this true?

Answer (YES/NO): NO